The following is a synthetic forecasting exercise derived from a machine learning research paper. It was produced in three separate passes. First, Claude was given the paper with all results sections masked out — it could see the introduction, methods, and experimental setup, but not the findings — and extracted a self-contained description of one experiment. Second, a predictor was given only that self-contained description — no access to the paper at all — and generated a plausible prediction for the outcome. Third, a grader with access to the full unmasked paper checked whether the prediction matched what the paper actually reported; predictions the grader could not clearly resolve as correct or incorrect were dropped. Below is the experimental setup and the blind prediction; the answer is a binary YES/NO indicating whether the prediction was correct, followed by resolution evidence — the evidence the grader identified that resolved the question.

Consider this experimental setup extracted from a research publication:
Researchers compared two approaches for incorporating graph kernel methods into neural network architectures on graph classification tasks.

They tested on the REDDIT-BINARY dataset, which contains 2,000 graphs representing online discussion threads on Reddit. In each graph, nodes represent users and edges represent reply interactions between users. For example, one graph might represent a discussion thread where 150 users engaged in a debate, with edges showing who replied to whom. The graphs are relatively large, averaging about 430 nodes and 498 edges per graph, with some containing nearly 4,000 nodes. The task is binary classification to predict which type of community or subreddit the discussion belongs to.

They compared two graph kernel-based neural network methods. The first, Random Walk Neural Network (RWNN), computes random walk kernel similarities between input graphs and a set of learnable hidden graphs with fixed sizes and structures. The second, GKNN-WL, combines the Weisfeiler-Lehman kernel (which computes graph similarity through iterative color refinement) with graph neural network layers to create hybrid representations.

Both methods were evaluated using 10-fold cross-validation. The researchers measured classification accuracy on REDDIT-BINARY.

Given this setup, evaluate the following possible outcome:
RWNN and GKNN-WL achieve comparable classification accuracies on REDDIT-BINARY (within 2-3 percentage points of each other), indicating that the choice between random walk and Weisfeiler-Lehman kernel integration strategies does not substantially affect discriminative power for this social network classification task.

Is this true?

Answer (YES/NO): YES